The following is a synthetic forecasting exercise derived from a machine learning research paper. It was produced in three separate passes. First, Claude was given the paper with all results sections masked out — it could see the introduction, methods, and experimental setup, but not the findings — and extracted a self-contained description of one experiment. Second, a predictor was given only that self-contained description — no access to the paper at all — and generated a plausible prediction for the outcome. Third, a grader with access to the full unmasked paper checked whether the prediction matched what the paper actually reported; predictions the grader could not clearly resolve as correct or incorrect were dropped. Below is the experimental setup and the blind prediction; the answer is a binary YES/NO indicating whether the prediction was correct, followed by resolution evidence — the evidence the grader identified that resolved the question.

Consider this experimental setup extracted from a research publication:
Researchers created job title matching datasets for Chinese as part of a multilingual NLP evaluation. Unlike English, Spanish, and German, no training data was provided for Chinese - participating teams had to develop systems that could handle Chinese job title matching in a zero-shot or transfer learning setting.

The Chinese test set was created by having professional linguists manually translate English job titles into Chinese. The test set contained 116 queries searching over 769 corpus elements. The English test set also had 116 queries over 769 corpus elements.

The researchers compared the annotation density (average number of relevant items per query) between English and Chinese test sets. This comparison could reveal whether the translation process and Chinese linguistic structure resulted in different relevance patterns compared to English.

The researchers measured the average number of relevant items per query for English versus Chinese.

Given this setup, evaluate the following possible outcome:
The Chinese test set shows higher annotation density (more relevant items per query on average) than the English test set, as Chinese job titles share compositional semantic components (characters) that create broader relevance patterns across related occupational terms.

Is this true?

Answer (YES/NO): NO